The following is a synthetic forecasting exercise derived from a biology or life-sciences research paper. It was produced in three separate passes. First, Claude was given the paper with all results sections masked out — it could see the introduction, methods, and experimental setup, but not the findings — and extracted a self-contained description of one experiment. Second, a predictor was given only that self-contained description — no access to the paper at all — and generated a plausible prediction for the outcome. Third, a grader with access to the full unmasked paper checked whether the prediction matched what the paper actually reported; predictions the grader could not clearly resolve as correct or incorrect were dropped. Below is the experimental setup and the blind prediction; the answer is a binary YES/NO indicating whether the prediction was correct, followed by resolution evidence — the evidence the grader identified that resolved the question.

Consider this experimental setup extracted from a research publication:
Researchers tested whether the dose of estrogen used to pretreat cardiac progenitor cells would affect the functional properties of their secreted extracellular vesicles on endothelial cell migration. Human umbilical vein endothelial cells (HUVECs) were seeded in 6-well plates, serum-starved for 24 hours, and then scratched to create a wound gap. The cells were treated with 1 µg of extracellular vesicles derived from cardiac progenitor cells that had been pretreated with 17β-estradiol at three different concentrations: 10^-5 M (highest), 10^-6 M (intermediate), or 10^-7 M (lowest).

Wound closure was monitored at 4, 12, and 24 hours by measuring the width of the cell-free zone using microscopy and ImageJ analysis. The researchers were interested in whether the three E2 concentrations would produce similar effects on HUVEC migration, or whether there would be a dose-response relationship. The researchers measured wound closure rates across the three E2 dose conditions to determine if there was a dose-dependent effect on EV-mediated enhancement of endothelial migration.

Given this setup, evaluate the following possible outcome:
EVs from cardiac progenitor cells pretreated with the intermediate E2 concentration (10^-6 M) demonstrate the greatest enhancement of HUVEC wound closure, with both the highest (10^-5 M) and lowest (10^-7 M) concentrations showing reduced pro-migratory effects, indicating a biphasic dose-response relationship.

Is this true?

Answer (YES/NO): NO